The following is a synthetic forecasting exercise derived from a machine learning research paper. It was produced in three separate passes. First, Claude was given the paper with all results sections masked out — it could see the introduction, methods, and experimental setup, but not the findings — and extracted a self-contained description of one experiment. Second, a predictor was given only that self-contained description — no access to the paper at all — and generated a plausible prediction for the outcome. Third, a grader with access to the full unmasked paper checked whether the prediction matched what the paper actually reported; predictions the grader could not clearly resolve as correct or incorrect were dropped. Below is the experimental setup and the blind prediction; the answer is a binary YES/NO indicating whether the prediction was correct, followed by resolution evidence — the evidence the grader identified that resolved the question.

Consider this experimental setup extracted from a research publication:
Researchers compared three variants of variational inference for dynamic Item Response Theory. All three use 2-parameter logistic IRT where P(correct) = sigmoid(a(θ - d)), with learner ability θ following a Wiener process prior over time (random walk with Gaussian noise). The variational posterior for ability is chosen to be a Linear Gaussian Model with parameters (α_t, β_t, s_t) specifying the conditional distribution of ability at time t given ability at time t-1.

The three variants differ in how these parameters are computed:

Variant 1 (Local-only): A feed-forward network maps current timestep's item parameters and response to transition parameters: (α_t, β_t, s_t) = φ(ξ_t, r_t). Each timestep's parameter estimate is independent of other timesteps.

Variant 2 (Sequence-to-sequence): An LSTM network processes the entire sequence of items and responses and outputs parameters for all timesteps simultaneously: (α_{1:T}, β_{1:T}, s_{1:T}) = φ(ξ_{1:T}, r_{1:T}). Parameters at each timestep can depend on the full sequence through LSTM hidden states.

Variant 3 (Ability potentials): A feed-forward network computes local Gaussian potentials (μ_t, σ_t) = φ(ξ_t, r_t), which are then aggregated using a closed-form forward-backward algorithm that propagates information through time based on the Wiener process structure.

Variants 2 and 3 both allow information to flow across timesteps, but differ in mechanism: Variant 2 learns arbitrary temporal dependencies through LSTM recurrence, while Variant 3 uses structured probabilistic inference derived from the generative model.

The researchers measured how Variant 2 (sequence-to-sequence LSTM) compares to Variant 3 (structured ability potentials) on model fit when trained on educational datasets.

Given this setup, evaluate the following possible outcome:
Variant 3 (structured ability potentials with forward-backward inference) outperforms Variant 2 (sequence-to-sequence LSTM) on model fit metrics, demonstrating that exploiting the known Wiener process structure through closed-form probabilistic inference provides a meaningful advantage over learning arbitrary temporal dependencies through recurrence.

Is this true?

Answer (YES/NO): YES